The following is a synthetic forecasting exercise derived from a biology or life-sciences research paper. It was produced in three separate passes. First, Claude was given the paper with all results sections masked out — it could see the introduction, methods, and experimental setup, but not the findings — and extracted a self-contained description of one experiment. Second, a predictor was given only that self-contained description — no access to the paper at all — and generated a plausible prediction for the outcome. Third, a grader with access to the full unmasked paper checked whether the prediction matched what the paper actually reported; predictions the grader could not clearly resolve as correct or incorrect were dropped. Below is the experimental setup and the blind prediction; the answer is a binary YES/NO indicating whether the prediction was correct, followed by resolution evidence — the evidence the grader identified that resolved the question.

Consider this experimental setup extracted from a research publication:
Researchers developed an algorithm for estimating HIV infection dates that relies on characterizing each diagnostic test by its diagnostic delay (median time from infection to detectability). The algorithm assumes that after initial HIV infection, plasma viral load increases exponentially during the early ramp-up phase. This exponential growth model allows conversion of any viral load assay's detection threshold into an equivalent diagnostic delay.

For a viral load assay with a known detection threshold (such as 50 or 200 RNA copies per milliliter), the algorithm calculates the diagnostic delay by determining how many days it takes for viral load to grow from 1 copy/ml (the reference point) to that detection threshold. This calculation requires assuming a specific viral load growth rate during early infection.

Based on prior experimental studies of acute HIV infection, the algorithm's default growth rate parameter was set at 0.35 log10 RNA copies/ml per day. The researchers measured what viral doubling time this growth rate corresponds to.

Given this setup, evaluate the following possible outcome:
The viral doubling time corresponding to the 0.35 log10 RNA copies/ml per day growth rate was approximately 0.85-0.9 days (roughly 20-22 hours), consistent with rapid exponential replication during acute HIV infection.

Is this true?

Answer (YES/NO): YES